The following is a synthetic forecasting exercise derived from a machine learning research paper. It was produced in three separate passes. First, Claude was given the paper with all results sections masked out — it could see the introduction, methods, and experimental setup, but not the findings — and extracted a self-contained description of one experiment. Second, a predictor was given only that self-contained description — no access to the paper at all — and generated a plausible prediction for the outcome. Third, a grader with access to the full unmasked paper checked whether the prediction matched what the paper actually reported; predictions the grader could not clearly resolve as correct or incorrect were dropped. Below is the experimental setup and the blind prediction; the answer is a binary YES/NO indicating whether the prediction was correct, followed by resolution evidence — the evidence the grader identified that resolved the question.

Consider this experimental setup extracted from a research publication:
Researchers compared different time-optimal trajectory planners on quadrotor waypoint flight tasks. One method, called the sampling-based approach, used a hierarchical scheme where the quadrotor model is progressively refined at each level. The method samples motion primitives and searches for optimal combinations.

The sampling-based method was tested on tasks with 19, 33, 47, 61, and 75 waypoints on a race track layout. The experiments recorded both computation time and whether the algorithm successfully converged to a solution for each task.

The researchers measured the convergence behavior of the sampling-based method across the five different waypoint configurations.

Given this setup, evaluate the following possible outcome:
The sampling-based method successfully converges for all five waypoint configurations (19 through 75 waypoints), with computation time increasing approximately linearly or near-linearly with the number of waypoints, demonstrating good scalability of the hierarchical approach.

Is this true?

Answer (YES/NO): NO